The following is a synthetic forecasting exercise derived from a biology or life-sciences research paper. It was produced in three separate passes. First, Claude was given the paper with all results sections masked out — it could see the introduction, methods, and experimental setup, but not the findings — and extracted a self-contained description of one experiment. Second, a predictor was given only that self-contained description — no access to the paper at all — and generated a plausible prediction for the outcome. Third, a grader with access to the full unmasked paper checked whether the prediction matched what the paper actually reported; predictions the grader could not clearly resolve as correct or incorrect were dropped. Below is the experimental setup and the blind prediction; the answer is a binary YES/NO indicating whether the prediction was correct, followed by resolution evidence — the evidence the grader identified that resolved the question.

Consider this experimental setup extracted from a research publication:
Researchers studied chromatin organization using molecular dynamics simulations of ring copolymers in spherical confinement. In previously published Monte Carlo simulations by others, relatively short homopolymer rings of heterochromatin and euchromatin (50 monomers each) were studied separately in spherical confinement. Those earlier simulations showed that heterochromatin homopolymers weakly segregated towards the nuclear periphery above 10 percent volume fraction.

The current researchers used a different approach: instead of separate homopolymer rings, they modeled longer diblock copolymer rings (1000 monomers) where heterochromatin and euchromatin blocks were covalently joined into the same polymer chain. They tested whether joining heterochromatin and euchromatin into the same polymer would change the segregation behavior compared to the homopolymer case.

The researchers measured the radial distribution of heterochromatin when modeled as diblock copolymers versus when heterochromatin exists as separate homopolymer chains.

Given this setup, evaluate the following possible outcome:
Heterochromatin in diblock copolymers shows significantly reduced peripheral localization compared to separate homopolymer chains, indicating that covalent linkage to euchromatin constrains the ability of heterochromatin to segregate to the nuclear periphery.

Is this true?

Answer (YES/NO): YES